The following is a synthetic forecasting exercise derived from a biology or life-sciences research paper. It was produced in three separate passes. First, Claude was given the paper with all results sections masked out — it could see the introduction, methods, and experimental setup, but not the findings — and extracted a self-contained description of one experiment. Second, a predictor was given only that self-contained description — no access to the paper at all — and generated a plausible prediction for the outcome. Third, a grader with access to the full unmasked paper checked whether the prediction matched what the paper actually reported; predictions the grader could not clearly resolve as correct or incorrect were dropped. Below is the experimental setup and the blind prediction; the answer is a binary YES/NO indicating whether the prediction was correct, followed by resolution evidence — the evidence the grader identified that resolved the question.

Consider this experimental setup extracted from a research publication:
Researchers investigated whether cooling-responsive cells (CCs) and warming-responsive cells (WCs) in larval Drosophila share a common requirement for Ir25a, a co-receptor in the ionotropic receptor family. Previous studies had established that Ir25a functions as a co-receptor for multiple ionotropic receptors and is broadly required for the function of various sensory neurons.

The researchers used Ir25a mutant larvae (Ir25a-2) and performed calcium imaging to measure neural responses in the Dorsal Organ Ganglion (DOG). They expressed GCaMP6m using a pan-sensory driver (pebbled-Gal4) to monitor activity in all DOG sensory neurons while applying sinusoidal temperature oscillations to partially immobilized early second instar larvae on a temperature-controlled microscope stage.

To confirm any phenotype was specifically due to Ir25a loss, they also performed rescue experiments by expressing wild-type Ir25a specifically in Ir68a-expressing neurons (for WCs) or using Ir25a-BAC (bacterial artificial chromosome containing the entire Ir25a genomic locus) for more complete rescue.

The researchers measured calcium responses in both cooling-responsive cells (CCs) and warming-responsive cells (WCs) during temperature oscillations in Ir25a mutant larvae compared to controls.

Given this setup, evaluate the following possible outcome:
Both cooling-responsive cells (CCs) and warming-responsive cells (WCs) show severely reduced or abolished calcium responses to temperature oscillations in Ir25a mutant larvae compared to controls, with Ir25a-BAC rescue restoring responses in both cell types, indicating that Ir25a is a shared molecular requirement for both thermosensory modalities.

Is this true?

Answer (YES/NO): YES